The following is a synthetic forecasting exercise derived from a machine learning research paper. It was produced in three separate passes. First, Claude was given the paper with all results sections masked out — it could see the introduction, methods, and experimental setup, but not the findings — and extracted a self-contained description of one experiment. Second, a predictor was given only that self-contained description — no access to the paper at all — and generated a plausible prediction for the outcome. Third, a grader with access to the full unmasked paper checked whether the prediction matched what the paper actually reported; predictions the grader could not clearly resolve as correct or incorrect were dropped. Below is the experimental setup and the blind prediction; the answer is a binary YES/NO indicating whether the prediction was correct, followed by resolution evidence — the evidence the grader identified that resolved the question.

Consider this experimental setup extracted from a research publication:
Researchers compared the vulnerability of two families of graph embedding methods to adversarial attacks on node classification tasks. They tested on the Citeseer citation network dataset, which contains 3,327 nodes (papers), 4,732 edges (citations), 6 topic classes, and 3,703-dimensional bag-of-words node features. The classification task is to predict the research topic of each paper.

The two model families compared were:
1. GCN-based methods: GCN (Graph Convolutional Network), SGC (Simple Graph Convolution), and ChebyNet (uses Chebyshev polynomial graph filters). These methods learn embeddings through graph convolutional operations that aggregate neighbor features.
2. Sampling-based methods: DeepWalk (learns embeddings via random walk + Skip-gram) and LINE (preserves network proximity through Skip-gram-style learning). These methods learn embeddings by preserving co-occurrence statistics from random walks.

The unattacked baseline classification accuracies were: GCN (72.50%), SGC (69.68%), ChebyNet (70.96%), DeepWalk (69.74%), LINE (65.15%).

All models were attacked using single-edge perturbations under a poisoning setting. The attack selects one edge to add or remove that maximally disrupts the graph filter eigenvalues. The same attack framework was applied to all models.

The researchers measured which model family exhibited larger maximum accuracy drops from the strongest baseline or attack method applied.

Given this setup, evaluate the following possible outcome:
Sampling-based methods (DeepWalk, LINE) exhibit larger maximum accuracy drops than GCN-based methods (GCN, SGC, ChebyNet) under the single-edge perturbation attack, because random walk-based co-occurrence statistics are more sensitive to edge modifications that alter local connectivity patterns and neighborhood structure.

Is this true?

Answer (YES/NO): YES